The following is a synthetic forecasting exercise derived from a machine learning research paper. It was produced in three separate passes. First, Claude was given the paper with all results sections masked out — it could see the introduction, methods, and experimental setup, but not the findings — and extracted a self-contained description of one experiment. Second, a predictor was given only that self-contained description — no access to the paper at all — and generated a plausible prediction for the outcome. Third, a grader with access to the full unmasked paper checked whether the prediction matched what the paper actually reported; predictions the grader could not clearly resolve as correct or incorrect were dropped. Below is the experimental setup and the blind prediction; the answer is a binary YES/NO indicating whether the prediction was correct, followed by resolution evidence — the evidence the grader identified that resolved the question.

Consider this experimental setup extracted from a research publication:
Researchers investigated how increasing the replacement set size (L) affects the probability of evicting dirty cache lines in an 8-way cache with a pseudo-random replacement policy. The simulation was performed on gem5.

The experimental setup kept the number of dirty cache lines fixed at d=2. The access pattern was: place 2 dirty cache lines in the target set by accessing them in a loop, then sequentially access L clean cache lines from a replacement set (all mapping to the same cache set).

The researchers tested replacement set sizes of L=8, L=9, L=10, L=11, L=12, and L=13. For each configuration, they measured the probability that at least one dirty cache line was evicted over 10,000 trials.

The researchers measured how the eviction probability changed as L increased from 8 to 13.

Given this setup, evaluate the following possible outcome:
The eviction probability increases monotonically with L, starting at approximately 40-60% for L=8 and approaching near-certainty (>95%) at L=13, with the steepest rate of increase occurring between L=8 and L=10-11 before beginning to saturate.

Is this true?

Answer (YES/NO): NO